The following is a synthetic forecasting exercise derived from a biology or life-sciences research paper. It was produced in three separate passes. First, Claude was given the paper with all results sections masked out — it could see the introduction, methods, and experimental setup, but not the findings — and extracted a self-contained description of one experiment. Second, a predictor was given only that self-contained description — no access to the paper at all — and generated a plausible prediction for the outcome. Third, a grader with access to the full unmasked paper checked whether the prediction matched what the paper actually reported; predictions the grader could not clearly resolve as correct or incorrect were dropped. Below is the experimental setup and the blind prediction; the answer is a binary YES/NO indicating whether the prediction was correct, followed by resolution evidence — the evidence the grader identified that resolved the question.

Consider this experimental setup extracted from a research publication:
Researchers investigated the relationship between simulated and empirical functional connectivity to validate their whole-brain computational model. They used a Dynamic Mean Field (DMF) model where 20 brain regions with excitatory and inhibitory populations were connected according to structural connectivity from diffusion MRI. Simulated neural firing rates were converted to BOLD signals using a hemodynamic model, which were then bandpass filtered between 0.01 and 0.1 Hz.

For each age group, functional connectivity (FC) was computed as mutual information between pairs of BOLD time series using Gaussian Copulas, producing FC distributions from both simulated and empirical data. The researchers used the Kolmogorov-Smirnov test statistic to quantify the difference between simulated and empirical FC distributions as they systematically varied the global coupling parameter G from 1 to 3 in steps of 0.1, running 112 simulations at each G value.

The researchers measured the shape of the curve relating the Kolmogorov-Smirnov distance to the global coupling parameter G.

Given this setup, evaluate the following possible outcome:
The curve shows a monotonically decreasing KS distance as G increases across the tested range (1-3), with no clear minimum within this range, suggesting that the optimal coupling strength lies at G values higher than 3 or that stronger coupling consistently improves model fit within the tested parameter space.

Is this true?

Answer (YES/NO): NO